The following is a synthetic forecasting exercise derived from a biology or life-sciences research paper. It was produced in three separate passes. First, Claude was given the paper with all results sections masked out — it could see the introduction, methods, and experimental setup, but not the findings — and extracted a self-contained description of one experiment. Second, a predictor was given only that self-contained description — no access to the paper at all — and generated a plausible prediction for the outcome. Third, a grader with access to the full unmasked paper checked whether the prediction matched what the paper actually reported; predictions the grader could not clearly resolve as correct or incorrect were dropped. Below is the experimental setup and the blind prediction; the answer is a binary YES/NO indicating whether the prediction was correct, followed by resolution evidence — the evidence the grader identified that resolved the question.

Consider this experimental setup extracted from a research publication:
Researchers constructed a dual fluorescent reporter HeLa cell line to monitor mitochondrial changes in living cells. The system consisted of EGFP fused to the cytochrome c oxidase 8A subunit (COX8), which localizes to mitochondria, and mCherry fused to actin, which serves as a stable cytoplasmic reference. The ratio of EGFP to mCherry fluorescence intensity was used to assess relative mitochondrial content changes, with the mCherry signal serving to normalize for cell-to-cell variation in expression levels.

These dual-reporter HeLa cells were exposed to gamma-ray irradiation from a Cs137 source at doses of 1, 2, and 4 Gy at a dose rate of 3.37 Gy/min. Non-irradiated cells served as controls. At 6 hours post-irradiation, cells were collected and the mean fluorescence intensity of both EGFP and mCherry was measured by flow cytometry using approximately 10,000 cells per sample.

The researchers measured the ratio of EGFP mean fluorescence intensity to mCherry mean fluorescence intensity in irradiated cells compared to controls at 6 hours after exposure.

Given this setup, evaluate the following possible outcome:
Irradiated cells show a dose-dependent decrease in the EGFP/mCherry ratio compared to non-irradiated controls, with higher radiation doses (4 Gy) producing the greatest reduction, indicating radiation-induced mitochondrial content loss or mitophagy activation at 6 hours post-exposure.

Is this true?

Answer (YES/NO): NO